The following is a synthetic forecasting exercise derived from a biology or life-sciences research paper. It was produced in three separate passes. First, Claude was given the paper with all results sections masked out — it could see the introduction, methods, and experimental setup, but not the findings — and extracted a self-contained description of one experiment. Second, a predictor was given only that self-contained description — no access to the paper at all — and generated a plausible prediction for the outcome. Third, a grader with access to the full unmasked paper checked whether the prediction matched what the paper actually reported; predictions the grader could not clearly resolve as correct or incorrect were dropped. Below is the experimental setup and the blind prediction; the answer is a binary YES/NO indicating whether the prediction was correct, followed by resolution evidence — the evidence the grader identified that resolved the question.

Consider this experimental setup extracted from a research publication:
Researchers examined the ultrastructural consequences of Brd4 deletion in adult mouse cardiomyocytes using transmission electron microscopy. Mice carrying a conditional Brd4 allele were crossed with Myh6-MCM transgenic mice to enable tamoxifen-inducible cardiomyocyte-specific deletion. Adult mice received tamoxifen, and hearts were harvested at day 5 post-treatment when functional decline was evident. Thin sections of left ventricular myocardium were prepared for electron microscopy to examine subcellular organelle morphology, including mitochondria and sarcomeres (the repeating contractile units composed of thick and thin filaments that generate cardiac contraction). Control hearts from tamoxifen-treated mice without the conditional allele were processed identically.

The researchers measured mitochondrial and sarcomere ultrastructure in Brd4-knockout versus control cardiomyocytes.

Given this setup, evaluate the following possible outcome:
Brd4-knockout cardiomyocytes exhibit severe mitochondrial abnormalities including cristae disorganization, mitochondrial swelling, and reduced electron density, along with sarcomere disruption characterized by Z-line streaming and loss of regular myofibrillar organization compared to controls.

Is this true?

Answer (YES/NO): NO